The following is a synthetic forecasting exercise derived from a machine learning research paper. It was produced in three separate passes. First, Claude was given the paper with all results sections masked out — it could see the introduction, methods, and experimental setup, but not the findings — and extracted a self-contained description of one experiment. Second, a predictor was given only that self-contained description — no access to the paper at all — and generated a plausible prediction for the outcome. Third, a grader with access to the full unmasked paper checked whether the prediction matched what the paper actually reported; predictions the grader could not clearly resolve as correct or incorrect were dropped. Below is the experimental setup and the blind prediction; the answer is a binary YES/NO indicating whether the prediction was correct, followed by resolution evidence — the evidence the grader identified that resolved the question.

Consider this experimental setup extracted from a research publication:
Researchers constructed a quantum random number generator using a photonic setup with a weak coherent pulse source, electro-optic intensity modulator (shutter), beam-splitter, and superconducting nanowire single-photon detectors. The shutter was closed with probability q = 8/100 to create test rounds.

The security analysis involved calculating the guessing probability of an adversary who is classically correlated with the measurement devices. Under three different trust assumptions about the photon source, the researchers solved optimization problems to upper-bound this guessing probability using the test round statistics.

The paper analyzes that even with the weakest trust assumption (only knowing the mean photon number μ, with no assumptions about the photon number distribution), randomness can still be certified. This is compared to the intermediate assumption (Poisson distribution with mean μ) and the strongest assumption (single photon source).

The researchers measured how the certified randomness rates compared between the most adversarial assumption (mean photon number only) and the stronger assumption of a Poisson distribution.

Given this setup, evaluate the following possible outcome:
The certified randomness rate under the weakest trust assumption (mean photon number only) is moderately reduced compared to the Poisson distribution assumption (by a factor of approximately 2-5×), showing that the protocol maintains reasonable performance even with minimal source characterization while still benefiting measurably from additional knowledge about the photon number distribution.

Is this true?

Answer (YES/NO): YES